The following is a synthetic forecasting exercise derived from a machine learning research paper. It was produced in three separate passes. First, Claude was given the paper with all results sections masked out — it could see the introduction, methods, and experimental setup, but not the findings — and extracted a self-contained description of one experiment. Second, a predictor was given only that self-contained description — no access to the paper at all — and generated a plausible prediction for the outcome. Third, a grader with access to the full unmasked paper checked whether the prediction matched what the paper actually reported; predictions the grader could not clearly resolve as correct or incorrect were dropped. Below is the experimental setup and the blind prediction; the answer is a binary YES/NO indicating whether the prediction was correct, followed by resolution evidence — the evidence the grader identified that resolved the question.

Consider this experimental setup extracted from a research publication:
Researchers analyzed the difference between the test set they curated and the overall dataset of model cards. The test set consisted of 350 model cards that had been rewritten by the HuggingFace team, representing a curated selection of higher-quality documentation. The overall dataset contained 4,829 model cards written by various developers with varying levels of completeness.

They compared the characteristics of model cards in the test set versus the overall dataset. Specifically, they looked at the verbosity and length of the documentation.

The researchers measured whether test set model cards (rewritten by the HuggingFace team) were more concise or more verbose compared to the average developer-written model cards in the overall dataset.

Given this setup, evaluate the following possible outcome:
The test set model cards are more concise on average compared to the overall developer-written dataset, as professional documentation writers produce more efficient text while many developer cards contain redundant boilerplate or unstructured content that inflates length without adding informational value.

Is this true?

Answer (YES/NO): YES